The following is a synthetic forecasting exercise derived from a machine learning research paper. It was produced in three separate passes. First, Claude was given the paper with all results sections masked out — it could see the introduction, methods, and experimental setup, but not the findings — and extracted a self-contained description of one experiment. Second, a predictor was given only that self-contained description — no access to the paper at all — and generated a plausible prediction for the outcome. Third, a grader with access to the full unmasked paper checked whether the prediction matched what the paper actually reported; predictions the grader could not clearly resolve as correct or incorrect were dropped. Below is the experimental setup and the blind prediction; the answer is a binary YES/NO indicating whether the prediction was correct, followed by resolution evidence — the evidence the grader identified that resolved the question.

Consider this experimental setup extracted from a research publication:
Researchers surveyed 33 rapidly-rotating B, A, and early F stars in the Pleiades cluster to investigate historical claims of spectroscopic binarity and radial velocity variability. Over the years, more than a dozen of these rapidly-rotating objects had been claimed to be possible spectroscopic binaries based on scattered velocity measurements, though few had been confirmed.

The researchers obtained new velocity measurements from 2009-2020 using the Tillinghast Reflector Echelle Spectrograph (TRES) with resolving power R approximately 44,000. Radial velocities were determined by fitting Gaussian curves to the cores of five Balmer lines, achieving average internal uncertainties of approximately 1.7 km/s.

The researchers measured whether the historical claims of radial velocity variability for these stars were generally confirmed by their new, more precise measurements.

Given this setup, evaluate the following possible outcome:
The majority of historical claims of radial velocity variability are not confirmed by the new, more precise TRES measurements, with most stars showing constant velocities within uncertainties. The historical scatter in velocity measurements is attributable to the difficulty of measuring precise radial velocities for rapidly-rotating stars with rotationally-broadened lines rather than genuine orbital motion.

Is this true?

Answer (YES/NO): YES